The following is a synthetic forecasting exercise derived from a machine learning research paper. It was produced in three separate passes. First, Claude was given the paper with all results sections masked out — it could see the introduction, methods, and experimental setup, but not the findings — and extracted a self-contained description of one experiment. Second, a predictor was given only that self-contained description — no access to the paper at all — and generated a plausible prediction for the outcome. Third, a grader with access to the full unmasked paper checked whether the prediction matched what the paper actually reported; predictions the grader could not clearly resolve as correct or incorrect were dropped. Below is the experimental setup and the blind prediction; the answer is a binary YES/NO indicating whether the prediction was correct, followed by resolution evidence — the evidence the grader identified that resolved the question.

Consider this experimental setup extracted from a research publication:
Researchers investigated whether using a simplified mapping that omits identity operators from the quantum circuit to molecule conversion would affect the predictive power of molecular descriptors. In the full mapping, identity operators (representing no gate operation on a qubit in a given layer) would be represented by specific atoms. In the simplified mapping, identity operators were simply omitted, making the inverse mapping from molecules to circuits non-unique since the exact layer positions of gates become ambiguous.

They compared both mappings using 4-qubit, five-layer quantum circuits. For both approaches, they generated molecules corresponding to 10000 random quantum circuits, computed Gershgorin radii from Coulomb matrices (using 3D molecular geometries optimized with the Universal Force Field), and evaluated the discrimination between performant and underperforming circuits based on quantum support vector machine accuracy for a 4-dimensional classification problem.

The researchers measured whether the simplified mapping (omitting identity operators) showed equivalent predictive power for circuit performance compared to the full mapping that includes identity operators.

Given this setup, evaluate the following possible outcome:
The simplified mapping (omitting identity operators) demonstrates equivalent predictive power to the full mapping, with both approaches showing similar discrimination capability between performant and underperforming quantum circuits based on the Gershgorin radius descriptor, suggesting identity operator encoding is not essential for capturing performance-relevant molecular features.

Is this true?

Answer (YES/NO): YES